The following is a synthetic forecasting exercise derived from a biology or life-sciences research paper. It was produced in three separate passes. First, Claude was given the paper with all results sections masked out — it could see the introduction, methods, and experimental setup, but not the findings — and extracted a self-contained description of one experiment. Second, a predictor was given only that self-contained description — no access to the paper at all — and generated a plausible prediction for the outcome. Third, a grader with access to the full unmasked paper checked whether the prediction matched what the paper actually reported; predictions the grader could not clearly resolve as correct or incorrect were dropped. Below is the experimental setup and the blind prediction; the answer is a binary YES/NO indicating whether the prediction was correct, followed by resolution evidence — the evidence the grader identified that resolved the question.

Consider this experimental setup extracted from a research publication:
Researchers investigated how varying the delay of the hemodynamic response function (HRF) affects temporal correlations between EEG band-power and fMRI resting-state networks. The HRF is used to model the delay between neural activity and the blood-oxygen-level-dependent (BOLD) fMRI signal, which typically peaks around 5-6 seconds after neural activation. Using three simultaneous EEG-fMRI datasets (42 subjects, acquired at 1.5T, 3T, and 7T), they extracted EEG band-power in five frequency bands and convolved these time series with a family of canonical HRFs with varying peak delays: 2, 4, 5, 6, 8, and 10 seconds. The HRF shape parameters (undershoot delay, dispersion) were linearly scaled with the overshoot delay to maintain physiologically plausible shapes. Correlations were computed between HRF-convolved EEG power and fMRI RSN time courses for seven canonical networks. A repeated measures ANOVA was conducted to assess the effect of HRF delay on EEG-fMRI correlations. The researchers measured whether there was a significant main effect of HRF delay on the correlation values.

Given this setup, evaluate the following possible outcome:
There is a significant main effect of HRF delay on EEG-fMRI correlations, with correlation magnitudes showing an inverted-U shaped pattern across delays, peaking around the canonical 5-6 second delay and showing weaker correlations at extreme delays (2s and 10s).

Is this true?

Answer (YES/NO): NO